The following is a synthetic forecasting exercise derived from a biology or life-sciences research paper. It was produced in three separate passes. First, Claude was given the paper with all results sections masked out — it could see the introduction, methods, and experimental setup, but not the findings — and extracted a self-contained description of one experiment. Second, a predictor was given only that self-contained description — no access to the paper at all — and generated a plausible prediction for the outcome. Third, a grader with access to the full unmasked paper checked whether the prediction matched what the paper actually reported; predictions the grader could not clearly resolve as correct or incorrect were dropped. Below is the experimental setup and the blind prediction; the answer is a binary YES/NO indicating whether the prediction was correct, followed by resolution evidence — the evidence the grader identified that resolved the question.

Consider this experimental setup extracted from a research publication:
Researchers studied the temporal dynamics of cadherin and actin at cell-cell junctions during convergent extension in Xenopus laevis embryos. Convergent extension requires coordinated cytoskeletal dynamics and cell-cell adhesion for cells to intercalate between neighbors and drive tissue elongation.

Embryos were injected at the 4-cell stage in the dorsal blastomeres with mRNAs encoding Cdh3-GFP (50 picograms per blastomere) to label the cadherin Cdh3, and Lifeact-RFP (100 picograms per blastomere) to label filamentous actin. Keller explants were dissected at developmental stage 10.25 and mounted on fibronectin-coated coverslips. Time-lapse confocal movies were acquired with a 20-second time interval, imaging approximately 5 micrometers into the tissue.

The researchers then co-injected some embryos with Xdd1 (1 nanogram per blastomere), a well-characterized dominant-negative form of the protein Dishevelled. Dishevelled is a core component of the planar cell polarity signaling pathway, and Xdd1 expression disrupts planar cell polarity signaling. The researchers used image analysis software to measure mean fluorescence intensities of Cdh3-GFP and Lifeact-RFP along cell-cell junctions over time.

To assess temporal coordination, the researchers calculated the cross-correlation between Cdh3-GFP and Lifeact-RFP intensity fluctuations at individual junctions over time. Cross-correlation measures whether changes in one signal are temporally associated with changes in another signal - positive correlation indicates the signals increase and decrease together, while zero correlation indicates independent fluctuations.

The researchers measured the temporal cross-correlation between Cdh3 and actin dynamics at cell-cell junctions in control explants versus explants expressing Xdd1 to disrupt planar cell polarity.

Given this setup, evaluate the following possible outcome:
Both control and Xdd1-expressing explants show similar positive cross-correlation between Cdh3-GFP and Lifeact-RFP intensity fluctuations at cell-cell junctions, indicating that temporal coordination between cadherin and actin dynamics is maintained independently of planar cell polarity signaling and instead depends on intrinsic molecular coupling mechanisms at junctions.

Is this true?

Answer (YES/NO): NO